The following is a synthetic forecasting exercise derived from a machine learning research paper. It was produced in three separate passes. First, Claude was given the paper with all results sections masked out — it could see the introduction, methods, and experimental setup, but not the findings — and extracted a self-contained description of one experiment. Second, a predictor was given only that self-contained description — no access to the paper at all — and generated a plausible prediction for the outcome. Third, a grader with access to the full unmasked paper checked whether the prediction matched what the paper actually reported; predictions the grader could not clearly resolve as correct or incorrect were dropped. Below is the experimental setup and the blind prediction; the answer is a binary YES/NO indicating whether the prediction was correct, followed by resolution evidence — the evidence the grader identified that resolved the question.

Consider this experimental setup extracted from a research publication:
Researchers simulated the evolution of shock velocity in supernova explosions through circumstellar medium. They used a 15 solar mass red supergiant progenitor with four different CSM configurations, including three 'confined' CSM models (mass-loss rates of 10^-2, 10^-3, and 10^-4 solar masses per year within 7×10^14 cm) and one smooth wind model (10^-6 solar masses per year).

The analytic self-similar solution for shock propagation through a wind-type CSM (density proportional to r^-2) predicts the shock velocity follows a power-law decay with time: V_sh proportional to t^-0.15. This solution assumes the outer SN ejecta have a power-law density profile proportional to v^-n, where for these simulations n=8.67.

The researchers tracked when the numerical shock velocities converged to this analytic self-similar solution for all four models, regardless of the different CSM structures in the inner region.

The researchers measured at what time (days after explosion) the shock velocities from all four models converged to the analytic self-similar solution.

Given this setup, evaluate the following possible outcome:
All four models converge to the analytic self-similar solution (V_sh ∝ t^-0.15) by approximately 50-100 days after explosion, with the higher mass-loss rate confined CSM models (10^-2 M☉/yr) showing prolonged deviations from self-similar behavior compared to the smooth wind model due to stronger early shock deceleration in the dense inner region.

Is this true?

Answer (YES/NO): NO